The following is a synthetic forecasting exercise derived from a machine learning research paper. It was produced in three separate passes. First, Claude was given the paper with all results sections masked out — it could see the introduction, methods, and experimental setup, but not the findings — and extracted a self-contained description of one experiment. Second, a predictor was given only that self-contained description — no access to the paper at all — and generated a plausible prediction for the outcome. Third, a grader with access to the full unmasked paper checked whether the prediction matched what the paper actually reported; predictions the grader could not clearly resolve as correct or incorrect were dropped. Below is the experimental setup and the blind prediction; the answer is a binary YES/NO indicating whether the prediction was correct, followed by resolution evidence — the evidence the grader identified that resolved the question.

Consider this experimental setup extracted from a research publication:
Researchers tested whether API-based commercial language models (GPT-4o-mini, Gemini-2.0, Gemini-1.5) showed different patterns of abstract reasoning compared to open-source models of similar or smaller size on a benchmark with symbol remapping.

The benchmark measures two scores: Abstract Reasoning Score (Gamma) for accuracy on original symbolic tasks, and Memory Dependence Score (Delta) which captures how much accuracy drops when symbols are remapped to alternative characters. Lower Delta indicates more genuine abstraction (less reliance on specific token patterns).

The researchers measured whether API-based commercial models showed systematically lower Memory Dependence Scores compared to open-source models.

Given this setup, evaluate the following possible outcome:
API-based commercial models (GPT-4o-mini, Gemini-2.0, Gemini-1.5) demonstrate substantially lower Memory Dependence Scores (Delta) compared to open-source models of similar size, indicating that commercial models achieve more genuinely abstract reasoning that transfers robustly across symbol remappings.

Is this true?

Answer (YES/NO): NO